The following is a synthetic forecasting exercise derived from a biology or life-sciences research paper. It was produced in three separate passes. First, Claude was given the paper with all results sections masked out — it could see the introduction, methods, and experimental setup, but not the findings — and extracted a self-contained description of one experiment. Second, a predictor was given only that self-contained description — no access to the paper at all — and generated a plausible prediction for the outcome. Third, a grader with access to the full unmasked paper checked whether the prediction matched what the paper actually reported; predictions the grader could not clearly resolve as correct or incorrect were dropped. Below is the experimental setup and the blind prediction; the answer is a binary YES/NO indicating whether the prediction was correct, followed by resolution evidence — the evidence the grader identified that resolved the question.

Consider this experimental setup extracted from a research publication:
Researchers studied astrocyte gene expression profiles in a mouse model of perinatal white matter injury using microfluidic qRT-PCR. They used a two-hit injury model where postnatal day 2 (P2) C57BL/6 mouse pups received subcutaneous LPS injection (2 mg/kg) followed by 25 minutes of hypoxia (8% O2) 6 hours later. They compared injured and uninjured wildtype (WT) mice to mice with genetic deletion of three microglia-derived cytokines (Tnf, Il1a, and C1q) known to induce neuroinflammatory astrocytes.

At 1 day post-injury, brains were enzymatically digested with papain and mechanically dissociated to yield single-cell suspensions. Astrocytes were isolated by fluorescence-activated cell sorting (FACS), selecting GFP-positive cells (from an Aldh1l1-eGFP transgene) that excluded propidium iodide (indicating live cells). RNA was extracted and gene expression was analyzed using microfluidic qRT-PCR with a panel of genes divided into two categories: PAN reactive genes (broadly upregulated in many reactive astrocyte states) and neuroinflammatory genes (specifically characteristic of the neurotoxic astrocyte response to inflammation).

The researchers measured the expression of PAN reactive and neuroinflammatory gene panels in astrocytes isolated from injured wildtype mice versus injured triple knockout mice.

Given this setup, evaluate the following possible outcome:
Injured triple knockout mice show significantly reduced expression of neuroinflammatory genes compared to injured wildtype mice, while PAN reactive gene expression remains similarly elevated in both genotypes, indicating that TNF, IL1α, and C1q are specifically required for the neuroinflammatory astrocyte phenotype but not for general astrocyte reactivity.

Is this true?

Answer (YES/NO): NO